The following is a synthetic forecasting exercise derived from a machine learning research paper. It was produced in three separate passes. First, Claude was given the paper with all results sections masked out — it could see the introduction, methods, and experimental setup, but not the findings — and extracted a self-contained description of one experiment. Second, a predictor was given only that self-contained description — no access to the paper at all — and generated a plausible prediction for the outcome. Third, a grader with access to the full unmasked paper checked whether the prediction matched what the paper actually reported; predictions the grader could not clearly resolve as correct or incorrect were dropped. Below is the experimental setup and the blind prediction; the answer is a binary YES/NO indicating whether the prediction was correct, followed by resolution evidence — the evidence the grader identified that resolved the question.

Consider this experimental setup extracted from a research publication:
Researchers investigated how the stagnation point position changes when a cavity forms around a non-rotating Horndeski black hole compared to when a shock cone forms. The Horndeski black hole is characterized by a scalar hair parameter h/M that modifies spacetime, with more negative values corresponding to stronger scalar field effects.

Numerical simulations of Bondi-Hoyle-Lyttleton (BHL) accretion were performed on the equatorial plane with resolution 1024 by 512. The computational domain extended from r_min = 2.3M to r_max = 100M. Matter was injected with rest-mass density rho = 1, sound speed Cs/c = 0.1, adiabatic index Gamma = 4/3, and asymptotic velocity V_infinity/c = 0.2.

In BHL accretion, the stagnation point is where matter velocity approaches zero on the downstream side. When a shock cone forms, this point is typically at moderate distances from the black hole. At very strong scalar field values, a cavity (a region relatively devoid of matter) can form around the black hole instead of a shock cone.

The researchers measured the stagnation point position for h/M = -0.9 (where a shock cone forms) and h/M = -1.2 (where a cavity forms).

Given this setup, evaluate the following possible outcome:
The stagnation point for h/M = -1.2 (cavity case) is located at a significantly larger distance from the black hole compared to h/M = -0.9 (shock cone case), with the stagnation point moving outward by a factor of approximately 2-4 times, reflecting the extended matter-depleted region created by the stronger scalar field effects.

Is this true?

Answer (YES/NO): NO